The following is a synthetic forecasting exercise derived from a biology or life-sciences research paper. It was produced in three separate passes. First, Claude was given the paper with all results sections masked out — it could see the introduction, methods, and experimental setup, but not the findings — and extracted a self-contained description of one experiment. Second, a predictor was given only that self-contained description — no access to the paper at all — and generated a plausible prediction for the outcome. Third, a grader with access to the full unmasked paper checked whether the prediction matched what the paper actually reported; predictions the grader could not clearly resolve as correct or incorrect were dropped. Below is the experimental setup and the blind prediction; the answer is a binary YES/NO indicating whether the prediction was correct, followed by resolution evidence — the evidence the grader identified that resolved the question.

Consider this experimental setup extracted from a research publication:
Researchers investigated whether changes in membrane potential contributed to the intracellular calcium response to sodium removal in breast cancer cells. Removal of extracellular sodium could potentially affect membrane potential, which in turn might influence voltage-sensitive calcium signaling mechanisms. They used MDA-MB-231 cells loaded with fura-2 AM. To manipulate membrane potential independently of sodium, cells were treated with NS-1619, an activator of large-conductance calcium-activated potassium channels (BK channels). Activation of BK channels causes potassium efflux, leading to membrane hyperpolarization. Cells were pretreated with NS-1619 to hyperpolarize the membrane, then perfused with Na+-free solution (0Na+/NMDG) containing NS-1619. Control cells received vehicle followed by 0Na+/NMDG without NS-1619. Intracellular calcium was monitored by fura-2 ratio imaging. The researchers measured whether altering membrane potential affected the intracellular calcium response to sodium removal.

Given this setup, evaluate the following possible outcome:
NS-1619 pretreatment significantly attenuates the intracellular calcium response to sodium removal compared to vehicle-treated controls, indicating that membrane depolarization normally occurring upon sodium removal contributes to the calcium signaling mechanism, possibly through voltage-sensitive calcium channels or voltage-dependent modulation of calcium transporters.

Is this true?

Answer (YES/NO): NO